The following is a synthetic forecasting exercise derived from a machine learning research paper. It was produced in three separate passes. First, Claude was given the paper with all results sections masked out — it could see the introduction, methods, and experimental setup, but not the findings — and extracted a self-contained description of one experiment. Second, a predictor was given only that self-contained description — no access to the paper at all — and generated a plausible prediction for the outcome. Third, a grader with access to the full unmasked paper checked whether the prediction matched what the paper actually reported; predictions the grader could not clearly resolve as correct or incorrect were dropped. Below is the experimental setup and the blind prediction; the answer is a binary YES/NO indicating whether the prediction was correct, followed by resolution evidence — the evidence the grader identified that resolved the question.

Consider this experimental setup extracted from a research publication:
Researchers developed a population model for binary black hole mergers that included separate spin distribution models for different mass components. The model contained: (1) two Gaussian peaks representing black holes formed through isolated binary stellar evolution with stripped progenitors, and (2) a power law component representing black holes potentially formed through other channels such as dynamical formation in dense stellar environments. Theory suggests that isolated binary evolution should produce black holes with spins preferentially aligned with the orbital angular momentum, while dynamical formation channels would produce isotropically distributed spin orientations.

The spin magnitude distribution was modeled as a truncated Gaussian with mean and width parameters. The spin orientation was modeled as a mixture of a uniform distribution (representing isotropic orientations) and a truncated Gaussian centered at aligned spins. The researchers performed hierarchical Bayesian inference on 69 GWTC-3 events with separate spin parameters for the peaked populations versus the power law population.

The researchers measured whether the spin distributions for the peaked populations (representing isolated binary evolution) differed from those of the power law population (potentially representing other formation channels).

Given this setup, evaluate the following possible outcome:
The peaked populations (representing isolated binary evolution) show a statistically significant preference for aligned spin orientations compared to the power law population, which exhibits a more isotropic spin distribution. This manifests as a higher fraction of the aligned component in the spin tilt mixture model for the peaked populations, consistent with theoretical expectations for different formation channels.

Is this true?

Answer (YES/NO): NO